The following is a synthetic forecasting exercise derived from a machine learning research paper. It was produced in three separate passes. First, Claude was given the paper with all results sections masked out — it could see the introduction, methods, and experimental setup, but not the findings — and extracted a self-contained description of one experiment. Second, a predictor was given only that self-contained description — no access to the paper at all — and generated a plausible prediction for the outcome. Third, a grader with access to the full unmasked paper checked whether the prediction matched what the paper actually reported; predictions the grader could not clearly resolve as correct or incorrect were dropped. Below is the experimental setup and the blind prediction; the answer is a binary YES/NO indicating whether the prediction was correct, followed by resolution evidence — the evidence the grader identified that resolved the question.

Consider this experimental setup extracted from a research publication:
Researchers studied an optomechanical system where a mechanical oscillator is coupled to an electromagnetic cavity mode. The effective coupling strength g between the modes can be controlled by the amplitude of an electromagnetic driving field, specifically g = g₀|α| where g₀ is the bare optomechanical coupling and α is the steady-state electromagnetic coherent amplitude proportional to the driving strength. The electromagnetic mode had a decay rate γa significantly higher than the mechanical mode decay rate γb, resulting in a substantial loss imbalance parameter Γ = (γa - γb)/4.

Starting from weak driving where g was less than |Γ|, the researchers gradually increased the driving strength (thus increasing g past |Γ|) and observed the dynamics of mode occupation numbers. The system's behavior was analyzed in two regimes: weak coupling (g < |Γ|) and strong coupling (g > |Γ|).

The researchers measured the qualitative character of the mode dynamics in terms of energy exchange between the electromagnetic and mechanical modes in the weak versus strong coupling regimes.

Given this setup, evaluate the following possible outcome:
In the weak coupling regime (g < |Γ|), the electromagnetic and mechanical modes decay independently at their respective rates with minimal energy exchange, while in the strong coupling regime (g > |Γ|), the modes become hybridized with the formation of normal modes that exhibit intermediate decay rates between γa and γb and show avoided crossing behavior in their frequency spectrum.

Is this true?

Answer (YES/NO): NO